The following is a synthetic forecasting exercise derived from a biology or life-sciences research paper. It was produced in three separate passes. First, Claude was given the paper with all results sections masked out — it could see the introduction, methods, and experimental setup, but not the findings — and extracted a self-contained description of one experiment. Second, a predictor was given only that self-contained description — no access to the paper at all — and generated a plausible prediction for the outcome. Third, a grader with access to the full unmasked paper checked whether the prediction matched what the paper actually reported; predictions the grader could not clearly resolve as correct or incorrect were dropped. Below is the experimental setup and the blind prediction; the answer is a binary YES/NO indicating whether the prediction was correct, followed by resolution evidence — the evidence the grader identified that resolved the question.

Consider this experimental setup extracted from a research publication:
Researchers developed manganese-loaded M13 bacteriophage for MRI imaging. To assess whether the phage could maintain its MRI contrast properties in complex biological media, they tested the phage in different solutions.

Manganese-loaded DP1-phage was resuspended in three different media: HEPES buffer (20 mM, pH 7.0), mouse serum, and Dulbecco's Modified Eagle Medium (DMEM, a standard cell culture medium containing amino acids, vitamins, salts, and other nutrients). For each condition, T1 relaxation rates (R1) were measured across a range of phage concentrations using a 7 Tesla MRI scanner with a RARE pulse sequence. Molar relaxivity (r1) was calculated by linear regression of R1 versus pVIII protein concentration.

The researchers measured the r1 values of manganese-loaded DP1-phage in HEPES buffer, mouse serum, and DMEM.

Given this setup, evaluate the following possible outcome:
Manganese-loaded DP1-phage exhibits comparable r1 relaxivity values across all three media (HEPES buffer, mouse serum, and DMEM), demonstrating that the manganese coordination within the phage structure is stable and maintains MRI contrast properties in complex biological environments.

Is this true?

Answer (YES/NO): NO